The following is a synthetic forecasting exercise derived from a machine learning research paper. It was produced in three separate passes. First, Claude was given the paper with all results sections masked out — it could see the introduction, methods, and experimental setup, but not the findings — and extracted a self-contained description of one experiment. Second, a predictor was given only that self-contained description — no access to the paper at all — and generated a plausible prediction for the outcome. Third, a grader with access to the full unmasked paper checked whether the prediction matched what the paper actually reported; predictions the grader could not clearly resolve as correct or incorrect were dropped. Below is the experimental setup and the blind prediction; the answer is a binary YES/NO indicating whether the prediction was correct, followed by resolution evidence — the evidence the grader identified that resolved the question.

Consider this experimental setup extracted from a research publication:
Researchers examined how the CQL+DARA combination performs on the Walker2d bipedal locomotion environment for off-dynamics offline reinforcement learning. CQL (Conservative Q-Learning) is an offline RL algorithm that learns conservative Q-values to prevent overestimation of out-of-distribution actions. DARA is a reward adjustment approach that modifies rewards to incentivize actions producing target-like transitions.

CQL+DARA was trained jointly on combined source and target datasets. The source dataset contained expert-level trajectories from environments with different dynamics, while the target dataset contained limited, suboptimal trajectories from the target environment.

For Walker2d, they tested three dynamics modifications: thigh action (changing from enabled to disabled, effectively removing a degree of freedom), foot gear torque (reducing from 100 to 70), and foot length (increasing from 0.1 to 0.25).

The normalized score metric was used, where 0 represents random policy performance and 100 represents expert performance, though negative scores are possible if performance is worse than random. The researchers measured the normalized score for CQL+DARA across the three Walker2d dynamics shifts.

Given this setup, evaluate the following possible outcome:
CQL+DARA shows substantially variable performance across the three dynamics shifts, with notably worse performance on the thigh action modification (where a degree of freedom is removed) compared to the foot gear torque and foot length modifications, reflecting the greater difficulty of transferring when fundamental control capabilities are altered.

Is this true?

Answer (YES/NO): NO